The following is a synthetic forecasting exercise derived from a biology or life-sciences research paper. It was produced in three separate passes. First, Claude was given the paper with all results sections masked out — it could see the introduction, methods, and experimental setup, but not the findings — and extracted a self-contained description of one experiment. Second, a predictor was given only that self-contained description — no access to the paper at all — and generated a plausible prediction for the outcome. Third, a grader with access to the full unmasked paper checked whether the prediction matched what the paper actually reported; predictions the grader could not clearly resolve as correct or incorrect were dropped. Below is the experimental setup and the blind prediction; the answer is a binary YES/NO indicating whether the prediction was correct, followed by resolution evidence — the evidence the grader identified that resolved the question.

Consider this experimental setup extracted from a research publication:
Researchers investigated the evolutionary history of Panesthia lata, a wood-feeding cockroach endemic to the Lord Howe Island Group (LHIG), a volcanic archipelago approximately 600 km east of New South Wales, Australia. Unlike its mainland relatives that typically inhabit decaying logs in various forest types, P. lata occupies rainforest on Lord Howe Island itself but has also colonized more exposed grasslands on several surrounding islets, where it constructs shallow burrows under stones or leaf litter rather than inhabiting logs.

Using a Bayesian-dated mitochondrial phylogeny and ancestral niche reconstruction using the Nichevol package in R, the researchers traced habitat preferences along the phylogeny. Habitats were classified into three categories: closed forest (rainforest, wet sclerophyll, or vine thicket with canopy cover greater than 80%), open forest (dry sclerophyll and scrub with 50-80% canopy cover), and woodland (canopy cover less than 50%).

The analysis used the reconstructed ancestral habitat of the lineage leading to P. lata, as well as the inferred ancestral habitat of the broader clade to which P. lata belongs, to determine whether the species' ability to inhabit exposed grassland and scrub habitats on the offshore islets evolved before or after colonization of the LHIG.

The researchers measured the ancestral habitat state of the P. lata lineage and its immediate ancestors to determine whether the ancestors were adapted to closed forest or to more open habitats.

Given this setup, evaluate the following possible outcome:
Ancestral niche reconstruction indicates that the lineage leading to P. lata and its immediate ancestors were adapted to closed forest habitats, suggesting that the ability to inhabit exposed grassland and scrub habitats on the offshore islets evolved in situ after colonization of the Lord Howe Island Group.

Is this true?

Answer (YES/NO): NO